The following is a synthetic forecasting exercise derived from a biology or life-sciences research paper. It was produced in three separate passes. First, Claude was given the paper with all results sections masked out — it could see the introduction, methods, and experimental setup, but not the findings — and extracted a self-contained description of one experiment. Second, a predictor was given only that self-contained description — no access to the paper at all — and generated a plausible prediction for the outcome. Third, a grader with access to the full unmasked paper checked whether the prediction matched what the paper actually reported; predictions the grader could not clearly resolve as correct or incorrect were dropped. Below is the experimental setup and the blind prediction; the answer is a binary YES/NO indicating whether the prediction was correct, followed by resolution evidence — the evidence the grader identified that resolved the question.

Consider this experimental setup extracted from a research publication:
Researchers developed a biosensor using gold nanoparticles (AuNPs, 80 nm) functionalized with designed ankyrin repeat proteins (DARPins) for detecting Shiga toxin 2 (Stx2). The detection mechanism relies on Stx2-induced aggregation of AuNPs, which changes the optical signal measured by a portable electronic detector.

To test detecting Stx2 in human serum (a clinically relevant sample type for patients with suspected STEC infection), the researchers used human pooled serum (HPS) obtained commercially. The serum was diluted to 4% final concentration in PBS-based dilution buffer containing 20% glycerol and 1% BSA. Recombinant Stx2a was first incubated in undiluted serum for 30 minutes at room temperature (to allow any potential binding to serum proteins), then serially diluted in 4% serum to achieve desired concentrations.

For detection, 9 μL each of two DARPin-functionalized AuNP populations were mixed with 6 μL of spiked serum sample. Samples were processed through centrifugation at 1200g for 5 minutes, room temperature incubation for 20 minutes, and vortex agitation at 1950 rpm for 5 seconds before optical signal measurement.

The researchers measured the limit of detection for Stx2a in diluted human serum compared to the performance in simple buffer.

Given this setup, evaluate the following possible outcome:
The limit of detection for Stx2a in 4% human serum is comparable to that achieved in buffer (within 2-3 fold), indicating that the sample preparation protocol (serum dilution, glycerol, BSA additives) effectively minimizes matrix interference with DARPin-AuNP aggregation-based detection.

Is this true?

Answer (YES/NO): NO